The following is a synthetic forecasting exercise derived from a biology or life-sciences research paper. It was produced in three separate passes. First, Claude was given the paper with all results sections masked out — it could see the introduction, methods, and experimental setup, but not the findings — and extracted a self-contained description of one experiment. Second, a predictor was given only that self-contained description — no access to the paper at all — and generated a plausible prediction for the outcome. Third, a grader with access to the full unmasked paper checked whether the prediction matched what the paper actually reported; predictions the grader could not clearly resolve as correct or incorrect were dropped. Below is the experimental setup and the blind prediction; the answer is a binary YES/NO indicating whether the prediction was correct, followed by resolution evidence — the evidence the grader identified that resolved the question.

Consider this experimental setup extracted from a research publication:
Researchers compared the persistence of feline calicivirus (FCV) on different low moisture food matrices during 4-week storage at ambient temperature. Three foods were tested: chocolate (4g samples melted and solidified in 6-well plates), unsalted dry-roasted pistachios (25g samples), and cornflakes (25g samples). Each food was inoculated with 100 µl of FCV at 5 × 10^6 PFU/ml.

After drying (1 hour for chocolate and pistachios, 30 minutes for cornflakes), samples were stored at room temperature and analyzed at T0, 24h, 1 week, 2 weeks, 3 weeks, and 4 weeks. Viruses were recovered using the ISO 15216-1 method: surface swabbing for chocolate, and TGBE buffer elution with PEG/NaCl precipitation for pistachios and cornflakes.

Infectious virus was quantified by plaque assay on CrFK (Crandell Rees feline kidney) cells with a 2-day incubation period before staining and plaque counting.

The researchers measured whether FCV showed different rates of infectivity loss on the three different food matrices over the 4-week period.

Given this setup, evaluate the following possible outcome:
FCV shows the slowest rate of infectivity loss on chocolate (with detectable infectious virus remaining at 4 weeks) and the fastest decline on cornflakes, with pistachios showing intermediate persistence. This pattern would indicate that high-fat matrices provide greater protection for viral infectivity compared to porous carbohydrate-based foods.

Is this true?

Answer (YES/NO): NO